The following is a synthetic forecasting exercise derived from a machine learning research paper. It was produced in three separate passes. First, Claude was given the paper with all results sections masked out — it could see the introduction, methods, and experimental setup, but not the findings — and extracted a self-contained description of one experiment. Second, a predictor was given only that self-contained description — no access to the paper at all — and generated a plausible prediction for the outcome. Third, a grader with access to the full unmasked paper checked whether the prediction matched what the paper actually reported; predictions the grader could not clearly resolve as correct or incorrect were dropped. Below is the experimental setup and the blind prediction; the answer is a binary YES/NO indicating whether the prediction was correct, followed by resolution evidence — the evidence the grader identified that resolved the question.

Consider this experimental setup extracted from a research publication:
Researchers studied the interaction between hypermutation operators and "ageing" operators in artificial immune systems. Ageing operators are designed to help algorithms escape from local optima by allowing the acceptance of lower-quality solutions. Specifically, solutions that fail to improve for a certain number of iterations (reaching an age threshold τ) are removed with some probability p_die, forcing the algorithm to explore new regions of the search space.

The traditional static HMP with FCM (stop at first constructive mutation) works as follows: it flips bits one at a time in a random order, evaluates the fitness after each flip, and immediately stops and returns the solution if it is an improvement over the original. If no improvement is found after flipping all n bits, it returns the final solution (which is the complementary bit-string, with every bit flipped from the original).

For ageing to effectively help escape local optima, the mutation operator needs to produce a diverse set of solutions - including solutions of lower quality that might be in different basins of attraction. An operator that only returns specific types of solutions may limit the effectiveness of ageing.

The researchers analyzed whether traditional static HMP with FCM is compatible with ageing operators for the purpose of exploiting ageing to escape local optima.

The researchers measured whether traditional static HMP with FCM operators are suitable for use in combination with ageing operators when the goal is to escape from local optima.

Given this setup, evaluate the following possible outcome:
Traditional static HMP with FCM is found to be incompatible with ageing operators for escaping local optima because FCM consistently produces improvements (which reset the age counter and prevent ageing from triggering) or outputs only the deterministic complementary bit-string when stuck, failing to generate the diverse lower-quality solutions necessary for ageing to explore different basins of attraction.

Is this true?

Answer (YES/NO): YES